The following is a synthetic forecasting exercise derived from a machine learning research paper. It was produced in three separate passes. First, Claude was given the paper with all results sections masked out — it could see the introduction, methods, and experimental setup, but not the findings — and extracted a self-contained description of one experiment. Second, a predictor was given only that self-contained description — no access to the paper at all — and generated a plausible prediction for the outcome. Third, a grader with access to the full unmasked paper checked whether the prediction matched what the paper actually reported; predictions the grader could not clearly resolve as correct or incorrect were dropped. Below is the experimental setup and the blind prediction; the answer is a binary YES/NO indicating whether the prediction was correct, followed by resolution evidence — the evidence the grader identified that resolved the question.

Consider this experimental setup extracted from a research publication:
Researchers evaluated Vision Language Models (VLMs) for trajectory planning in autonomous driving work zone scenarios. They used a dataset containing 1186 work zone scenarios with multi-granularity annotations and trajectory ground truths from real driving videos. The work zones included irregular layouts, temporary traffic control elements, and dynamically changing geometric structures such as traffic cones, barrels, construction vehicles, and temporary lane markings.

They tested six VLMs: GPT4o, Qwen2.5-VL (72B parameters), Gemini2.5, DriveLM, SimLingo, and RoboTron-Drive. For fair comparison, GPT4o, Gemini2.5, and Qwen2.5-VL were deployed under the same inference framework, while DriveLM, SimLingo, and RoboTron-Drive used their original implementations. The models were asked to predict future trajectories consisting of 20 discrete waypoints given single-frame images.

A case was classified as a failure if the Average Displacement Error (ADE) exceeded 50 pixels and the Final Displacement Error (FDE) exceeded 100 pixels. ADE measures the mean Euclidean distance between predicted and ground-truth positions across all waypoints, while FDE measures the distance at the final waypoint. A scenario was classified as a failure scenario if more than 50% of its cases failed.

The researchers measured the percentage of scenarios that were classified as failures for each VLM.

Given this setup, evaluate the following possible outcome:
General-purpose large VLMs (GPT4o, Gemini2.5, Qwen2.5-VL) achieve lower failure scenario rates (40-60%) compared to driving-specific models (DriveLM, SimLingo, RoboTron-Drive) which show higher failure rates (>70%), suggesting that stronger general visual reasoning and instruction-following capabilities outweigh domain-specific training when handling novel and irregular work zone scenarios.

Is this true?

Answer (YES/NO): NO